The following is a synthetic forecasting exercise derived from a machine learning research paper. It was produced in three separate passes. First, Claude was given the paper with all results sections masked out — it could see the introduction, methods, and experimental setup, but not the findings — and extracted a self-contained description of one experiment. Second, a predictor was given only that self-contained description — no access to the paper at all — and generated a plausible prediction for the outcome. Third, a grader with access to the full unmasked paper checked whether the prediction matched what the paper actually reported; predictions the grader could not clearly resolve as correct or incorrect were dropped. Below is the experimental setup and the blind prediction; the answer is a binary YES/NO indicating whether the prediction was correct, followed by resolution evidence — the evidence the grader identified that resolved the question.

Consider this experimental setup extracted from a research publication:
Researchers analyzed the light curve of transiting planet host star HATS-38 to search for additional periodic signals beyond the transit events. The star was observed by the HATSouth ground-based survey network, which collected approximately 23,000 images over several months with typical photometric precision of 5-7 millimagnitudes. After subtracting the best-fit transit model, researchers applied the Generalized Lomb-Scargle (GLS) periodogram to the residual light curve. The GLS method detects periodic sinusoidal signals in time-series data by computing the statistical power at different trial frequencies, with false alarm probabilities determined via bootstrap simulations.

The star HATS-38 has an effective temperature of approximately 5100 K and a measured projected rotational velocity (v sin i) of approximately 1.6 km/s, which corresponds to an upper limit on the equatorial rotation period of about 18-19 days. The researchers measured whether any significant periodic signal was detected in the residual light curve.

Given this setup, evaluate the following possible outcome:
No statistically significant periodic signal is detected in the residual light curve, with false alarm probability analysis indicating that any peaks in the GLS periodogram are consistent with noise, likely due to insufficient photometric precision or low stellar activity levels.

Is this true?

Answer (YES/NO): NO